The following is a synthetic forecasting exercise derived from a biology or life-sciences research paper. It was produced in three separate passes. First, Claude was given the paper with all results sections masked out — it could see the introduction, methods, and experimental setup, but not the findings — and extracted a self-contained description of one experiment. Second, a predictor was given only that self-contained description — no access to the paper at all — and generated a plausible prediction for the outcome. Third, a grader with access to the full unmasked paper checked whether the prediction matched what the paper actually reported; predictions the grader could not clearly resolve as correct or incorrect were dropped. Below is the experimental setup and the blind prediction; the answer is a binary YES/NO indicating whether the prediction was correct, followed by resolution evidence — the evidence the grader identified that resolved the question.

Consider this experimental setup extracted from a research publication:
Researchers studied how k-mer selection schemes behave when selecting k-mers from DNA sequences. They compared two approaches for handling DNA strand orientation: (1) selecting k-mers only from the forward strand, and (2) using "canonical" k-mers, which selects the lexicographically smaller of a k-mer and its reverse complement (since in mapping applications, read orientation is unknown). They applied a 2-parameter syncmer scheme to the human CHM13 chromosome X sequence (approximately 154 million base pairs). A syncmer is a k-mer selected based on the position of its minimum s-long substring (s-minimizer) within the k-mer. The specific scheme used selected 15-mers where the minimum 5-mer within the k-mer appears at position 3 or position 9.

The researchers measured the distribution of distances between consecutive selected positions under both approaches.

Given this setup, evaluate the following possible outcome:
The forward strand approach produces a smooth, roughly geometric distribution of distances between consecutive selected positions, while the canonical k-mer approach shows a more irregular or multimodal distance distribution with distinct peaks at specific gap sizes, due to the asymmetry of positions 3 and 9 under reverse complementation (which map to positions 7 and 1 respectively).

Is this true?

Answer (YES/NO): NO